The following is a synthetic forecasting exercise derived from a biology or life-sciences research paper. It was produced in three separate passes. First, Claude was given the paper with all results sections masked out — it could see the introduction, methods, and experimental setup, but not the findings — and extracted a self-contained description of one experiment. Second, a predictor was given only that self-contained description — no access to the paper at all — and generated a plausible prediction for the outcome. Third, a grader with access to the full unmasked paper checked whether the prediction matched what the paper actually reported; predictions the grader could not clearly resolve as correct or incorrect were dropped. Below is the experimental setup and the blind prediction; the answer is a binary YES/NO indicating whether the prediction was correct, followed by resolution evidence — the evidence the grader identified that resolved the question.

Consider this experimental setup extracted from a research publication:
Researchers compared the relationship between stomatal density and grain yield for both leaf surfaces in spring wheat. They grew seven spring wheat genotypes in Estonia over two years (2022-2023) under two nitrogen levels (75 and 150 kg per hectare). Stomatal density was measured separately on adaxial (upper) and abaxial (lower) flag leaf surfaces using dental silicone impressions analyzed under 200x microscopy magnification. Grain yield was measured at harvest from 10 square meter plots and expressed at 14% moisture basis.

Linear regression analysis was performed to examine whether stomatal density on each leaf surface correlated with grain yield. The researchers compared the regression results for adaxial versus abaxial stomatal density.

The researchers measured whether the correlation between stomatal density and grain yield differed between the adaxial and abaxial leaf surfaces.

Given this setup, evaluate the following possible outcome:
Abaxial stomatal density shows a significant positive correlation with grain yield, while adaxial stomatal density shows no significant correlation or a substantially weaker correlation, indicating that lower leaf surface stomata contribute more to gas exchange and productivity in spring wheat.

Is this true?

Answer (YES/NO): NO